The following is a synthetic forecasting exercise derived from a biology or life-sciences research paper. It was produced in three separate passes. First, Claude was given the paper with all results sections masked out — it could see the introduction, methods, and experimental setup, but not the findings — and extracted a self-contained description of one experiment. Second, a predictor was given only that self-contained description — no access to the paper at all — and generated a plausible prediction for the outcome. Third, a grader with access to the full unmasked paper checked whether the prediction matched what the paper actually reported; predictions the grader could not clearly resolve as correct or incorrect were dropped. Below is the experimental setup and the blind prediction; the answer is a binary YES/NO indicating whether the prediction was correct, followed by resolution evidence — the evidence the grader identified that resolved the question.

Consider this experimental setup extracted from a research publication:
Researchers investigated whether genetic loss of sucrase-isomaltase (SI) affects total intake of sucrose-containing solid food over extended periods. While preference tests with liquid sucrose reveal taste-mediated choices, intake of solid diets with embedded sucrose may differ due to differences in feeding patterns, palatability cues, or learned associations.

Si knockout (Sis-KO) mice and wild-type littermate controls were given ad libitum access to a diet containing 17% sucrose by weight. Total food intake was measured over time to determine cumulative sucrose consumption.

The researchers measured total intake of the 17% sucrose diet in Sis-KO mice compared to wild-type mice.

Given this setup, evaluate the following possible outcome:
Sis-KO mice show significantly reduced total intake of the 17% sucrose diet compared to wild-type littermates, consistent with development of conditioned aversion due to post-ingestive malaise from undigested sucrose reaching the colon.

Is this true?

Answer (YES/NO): NO